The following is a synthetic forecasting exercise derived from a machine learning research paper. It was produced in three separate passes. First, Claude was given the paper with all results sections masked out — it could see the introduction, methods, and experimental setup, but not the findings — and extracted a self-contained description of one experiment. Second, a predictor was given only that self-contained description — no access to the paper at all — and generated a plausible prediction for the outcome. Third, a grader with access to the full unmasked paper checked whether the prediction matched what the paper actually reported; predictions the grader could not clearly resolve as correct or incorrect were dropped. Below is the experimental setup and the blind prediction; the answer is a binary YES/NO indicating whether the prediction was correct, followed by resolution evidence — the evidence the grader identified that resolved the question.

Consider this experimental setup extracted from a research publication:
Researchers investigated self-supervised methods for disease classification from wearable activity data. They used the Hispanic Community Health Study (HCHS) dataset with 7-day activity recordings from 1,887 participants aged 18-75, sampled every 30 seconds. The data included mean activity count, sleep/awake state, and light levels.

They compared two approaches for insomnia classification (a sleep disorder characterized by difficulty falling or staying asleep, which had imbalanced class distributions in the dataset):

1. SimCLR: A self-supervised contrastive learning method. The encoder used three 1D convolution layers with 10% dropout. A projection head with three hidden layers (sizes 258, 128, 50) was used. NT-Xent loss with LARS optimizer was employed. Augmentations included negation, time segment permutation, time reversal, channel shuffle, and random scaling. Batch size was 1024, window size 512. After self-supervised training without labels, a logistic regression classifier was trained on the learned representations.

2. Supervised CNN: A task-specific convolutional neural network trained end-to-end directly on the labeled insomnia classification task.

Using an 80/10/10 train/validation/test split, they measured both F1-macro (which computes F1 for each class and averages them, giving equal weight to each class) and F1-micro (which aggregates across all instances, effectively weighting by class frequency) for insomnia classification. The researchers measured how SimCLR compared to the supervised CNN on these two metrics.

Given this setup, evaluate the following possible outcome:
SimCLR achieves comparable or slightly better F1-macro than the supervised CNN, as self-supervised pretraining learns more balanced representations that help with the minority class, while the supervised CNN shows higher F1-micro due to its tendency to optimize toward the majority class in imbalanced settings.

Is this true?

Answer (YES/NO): NO